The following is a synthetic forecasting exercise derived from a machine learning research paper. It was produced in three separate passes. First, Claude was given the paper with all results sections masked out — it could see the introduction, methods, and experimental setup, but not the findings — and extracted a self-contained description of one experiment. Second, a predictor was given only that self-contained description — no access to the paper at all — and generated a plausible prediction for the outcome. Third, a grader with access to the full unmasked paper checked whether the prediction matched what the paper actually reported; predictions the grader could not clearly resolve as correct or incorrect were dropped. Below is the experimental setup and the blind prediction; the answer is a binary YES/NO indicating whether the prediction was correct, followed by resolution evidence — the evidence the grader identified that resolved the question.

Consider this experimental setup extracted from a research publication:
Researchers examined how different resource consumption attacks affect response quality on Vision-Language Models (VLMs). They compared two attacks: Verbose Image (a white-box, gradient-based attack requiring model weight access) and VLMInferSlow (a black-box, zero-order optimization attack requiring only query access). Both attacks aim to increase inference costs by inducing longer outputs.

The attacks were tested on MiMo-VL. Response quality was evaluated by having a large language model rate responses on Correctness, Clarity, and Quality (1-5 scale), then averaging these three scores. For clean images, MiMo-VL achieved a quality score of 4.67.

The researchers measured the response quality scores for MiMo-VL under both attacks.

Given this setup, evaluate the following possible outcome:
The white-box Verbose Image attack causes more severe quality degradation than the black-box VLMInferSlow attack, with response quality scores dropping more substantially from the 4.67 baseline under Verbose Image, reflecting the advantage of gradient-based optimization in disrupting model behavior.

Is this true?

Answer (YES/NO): YES